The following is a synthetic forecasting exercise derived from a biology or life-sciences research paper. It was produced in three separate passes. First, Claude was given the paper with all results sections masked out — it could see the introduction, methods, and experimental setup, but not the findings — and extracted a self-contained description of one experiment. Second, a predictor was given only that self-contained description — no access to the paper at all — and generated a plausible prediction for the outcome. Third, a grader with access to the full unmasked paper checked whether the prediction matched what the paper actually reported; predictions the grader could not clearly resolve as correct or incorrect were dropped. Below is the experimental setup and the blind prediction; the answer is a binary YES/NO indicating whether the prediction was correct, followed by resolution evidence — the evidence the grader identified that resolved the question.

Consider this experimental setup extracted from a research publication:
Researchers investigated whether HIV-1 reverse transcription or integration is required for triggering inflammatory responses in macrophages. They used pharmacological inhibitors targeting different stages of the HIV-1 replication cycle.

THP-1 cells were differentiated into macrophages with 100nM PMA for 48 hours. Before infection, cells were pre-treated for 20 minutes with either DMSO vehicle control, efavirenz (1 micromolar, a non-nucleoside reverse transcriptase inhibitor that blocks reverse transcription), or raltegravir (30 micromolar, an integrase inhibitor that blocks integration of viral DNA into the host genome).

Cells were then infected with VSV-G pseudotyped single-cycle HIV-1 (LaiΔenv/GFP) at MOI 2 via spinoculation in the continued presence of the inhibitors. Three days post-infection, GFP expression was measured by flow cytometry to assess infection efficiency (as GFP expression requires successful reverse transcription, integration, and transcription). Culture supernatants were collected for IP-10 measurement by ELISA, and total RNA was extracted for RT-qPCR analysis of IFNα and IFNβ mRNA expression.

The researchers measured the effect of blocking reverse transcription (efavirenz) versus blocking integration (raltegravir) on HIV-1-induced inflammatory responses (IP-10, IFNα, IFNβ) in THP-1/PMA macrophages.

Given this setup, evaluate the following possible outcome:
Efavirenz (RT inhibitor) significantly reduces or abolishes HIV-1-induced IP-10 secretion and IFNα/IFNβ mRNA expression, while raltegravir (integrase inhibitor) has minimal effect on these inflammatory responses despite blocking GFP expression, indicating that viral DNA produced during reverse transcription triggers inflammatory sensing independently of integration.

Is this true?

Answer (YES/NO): NO